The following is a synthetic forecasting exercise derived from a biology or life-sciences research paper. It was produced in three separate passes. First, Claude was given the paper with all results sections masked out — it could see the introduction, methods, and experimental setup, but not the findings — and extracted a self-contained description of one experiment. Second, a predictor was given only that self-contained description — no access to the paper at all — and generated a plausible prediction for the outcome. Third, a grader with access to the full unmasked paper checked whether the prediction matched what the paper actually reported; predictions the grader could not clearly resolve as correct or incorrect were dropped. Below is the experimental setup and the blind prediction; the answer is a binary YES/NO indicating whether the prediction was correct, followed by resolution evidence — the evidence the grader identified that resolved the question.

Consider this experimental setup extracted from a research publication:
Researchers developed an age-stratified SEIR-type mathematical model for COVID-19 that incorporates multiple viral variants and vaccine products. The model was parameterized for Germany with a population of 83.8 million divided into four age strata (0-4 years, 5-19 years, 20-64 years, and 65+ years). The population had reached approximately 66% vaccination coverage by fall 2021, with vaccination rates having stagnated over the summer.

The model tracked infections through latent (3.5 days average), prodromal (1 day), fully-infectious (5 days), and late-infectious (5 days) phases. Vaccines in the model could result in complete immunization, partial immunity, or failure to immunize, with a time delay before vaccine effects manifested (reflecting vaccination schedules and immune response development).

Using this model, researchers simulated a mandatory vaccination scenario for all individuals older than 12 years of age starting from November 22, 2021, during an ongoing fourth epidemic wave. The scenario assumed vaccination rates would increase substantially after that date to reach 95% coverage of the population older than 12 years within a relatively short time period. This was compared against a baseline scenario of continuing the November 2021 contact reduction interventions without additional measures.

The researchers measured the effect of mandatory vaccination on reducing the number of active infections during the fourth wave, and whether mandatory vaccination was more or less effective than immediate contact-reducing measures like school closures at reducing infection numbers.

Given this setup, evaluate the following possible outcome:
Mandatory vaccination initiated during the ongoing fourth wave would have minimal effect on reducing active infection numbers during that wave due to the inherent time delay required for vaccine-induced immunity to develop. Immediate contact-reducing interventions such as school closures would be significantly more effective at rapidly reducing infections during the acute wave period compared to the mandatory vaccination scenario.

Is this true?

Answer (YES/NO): NO